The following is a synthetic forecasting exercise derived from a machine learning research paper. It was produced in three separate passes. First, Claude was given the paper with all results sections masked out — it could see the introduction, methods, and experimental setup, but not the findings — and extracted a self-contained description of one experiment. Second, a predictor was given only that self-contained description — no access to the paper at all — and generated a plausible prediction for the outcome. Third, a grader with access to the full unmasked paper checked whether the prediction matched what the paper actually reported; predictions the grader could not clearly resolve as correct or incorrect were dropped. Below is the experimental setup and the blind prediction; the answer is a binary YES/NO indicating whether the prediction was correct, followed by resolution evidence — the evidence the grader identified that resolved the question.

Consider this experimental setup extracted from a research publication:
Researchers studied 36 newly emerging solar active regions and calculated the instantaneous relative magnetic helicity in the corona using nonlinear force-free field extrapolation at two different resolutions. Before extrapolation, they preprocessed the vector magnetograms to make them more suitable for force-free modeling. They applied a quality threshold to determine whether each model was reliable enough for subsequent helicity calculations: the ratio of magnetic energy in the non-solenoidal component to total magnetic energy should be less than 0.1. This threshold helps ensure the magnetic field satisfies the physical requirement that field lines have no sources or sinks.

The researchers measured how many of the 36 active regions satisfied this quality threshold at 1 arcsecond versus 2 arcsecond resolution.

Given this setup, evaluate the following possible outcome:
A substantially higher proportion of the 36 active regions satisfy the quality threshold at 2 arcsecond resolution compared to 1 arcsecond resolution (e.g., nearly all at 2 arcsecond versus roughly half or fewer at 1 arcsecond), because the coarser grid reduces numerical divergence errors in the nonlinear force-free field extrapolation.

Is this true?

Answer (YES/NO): NO